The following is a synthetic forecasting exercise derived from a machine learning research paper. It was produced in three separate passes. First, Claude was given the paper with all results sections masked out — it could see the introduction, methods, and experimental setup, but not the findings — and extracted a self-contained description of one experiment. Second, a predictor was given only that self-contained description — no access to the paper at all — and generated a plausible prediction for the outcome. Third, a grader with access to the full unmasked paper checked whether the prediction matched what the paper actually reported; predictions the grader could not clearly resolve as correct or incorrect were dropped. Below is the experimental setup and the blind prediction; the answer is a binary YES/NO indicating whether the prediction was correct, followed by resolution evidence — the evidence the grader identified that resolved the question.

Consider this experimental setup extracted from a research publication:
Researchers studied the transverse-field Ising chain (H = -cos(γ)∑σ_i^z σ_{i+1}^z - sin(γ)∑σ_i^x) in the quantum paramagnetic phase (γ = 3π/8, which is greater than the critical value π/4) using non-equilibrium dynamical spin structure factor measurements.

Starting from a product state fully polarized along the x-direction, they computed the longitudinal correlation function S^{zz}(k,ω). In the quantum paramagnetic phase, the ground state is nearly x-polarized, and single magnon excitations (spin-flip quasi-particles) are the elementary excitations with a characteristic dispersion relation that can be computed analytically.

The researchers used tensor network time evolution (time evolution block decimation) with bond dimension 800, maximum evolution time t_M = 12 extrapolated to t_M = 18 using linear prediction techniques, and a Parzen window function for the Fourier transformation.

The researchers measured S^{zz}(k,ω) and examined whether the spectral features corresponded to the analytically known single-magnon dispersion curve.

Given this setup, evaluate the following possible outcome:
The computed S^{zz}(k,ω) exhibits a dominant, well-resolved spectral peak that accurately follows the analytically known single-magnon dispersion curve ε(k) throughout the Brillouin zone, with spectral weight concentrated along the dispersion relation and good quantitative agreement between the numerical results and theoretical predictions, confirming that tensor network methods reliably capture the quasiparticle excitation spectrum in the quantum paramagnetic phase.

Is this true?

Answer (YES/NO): YES